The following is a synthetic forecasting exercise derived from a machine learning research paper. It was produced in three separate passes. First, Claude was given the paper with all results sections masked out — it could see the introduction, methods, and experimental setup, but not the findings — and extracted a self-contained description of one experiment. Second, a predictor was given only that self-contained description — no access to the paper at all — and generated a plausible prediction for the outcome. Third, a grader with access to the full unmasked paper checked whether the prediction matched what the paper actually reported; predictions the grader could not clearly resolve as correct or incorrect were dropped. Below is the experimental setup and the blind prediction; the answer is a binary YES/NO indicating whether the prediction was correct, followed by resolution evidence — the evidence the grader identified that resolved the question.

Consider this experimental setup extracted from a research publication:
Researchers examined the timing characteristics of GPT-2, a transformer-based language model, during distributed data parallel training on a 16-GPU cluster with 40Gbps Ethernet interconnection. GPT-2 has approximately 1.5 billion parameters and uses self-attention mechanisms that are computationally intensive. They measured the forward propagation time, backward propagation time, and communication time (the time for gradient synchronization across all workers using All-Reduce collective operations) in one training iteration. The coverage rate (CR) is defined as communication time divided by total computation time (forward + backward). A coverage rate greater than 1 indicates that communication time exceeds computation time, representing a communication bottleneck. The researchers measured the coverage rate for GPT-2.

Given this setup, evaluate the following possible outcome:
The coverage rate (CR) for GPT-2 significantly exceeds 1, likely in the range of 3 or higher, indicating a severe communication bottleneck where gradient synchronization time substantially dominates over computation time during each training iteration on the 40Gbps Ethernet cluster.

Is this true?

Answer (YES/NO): NO